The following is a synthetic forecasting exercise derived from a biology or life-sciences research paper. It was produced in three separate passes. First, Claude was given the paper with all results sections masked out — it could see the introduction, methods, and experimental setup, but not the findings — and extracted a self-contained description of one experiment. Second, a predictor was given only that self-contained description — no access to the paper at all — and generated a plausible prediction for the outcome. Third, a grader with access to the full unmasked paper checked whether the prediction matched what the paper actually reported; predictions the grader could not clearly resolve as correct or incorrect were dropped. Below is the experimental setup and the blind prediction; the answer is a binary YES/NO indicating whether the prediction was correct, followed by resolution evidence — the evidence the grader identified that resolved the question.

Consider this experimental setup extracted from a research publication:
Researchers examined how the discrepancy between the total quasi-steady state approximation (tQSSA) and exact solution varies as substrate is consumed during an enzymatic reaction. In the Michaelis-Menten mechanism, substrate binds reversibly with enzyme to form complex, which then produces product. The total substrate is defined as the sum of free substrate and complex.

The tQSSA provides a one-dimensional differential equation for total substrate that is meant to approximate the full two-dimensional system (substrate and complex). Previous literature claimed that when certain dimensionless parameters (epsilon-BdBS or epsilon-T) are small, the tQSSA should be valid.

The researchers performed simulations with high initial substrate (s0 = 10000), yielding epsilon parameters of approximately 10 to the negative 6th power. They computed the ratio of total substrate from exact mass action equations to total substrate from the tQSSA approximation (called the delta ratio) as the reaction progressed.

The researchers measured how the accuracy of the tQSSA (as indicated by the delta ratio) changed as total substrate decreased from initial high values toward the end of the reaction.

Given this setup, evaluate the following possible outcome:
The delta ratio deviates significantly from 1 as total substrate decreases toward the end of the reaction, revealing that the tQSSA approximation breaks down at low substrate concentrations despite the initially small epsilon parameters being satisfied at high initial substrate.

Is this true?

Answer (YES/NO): YES